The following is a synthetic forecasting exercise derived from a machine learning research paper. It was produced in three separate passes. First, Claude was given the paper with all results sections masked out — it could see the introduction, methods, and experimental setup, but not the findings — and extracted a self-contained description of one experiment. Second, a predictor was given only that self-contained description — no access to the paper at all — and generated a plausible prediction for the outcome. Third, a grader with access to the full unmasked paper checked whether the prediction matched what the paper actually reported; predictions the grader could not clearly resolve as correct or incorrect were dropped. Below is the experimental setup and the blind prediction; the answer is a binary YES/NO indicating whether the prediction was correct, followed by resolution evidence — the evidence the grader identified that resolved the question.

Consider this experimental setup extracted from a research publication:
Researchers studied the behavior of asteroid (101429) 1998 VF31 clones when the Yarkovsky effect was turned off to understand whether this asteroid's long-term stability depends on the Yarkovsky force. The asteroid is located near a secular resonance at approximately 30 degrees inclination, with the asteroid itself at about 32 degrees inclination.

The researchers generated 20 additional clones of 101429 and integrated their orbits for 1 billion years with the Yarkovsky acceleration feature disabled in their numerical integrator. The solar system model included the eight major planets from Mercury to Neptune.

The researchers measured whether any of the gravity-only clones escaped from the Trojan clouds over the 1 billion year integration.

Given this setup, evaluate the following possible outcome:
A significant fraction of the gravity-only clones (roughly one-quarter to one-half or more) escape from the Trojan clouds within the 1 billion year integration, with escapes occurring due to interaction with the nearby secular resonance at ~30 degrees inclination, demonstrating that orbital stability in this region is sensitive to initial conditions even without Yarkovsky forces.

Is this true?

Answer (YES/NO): NO